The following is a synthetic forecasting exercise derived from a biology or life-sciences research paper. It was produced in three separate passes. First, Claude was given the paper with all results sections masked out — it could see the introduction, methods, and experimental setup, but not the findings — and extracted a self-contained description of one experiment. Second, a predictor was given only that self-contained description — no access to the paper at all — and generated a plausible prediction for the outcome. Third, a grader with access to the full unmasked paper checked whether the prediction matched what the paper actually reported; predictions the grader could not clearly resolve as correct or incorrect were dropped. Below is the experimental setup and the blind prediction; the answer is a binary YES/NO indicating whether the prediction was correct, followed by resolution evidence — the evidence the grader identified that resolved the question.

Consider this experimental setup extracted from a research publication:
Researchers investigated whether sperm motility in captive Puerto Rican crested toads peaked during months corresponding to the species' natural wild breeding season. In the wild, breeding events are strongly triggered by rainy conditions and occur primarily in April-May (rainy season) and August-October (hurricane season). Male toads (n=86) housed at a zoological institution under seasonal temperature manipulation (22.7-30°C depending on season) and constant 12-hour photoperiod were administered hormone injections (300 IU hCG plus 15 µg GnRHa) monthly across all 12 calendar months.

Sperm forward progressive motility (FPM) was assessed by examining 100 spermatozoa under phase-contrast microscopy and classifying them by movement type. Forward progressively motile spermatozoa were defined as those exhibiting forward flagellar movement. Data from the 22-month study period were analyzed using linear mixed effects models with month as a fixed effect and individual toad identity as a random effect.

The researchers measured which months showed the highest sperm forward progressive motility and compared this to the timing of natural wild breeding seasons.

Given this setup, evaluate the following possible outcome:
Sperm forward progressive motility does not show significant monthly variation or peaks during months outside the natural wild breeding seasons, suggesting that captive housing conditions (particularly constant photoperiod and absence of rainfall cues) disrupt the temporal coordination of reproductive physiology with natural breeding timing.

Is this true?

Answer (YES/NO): NO